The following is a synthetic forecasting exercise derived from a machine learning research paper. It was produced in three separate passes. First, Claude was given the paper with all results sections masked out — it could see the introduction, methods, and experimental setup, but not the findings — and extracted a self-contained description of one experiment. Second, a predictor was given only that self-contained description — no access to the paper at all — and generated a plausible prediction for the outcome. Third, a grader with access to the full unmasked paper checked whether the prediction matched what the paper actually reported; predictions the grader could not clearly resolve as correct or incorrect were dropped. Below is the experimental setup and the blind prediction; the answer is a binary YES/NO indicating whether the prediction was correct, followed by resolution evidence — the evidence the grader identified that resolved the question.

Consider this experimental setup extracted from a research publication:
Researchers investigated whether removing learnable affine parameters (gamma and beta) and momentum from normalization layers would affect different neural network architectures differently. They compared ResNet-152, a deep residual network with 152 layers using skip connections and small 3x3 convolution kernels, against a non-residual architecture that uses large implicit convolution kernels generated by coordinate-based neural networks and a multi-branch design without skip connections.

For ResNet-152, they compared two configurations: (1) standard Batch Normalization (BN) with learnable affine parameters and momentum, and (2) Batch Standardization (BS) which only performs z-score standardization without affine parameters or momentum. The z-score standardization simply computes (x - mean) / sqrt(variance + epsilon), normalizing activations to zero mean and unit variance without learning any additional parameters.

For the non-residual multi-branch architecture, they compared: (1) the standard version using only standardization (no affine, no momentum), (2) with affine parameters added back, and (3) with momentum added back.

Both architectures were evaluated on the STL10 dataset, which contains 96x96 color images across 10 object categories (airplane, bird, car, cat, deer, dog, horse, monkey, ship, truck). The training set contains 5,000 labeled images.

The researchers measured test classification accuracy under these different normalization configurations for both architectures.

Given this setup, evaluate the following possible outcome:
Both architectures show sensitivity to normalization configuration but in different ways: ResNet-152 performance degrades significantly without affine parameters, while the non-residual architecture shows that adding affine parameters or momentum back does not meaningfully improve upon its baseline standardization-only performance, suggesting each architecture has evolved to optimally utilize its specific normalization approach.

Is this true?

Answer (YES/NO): NO